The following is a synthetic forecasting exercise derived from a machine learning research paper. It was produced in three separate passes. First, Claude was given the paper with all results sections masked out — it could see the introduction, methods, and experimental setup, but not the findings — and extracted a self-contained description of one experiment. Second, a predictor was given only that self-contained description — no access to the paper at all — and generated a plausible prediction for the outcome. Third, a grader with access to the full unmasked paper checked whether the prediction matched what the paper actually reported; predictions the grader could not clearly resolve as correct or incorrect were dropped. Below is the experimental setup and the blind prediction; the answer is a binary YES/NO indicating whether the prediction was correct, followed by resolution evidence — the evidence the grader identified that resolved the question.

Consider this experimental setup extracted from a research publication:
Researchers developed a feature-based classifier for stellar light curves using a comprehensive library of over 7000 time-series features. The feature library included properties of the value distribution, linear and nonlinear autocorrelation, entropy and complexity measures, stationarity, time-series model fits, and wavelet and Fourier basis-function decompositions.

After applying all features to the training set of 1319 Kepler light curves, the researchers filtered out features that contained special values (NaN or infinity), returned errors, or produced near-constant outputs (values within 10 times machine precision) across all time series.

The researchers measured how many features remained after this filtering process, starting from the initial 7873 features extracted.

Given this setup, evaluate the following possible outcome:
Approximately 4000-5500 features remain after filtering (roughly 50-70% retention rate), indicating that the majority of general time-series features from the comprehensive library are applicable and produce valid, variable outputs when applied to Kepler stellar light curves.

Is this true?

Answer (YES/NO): NO